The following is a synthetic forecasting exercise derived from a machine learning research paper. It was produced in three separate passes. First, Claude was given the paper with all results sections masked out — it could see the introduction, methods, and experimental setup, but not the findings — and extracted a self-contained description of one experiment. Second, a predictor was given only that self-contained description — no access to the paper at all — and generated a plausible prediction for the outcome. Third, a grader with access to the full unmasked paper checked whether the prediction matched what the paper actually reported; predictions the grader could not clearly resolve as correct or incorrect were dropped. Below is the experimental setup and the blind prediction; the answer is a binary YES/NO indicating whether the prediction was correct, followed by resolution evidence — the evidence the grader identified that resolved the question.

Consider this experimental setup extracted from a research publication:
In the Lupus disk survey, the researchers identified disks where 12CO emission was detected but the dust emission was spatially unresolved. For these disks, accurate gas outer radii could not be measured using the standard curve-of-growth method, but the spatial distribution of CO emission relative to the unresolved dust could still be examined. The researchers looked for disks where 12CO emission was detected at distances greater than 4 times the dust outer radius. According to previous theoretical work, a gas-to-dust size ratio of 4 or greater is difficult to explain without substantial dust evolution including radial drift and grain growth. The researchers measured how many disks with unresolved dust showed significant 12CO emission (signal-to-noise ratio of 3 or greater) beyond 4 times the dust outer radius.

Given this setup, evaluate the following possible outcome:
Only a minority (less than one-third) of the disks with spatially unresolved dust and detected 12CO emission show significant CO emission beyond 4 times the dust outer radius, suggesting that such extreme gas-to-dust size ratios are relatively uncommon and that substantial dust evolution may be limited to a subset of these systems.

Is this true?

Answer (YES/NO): YES